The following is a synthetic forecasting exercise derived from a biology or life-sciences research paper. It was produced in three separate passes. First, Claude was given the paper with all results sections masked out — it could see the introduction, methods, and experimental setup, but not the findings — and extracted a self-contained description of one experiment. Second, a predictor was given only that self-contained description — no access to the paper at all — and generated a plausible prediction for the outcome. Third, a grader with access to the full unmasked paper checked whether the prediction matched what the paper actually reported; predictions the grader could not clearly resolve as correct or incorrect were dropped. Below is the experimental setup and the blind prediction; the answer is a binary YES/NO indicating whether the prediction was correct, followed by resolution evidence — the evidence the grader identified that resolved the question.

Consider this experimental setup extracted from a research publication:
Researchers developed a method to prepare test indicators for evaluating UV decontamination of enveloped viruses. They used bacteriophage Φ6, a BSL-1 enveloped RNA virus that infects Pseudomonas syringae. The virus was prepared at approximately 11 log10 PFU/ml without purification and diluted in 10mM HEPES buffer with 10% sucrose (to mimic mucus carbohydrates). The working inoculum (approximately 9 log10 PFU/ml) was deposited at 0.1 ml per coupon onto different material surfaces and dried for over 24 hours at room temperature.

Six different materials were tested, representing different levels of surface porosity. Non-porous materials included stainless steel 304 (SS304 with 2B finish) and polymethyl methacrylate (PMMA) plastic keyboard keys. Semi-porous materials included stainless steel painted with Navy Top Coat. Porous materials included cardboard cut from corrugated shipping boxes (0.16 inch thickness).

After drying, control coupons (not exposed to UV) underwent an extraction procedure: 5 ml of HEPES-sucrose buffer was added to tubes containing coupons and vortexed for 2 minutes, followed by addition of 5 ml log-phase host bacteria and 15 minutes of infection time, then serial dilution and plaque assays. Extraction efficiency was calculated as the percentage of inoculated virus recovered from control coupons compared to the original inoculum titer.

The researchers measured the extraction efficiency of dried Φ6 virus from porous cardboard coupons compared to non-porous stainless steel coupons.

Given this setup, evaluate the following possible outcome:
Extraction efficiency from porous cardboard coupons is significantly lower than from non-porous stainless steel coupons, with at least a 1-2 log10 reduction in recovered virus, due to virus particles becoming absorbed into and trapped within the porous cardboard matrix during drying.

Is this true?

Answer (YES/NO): NO